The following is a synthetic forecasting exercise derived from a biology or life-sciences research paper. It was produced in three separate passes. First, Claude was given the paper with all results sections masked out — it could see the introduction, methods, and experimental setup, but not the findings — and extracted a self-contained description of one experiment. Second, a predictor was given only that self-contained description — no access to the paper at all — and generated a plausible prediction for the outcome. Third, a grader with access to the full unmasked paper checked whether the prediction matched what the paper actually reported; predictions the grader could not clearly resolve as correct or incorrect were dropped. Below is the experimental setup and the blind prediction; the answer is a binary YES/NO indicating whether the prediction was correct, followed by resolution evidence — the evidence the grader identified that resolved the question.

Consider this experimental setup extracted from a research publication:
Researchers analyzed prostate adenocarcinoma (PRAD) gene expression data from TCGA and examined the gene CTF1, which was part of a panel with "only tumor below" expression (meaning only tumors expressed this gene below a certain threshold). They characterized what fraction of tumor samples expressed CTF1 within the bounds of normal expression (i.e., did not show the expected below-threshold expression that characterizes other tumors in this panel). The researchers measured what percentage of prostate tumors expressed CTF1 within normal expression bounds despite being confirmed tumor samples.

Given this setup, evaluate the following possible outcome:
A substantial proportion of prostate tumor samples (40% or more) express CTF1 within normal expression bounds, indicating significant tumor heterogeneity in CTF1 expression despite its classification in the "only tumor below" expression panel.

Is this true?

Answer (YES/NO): NO